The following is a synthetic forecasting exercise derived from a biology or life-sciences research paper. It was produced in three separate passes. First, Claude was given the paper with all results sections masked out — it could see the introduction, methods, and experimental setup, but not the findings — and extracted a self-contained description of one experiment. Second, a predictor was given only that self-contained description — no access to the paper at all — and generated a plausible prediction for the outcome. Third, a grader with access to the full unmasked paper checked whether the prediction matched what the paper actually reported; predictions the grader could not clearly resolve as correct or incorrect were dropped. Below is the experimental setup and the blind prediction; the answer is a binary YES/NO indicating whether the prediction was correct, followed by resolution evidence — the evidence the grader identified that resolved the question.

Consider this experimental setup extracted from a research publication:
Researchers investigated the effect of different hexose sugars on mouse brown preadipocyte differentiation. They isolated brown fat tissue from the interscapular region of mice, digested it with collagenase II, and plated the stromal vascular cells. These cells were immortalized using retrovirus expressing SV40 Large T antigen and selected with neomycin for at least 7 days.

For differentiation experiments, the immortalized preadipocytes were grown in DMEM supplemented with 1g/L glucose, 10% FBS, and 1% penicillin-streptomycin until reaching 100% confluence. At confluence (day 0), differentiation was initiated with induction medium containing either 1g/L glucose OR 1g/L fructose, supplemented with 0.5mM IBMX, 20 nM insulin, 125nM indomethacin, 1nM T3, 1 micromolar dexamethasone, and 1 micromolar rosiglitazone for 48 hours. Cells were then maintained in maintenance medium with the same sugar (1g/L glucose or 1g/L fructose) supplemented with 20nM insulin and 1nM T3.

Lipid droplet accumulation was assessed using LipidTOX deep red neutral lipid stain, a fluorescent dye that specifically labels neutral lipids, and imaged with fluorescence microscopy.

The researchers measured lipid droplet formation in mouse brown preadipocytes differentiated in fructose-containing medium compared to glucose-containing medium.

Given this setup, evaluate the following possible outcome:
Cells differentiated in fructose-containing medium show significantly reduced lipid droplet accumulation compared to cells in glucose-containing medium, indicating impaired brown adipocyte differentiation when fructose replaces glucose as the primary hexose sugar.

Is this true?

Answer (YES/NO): YES